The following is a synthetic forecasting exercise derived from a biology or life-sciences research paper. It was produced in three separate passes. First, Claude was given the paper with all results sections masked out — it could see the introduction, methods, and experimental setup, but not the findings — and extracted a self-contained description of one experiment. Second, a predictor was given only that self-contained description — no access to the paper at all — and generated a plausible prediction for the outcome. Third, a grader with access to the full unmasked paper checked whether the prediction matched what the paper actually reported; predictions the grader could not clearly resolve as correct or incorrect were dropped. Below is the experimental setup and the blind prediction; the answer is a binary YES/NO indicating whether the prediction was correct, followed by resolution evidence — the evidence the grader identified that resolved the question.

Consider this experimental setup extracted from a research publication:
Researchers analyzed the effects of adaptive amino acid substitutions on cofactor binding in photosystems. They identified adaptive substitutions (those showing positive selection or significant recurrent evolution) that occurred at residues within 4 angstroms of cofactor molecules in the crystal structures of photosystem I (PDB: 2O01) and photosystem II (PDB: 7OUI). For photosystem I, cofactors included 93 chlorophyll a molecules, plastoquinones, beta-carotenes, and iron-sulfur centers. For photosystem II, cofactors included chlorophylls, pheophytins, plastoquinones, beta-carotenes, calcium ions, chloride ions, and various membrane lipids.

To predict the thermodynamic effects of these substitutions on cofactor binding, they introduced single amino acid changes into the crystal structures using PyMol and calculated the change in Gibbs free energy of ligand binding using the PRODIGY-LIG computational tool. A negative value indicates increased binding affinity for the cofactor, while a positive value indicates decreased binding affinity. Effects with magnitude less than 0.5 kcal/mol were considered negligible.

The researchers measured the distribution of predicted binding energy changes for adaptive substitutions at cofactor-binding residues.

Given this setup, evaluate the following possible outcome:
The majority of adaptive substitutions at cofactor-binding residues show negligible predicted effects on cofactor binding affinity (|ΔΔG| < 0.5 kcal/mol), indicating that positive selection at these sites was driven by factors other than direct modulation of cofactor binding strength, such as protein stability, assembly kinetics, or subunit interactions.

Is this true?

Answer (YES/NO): YES